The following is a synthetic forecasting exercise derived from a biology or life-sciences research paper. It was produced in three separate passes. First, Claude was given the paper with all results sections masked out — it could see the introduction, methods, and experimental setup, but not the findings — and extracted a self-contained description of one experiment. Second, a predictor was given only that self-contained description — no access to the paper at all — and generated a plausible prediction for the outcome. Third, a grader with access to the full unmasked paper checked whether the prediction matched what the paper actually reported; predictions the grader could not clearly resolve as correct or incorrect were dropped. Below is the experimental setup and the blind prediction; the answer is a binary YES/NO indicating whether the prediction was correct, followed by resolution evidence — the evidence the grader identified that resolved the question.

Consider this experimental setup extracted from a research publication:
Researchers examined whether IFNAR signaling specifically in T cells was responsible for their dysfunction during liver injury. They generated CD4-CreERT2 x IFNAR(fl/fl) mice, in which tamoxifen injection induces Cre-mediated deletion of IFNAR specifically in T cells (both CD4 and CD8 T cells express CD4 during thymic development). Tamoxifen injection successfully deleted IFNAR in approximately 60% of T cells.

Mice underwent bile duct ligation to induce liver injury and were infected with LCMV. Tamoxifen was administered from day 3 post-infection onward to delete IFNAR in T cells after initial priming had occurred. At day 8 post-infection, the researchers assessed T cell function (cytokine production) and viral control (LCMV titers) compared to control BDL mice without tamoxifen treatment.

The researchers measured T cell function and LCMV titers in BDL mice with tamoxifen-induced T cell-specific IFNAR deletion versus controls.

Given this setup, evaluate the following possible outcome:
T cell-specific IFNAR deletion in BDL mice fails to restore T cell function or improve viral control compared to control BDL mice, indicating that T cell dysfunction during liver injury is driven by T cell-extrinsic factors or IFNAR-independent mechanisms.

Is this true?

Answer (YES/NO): YES